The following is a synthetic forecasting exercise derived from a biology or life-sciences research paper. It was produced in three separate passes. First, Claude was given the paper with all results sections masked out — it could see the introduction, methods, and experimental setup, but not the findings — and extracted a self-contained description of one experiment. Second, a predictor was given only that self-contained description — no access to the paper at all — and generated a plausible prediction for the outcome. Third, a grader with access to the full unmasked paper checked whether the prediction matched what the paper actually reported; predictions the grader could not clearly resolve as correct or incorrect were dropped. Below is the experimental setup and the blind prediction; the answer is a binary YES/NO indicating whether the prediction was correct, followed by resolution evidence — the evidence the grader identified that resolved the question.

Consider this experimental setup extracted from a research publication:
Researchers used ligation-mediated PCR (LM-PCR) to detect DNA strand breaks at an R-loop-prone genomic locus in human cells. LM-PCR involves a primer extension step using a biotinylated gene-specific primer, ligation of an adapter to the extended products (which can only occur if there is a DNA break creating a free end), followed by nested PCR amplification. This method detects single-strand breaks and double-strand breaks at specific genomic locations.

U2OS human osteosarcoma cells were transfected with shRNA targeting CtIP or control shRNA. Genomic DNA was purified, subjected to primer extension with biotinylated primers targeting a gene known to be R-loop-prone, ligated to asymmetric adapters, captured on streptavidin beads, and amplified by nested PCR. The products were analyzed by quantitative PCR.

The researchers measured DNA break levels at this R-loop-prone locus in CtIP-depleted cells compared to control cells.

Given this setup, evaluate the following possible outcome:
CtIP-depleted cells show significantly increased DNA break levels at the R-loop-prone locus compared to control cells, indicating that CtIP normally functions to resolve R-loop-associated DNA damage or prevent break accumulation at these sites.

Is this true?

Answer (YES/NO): NO